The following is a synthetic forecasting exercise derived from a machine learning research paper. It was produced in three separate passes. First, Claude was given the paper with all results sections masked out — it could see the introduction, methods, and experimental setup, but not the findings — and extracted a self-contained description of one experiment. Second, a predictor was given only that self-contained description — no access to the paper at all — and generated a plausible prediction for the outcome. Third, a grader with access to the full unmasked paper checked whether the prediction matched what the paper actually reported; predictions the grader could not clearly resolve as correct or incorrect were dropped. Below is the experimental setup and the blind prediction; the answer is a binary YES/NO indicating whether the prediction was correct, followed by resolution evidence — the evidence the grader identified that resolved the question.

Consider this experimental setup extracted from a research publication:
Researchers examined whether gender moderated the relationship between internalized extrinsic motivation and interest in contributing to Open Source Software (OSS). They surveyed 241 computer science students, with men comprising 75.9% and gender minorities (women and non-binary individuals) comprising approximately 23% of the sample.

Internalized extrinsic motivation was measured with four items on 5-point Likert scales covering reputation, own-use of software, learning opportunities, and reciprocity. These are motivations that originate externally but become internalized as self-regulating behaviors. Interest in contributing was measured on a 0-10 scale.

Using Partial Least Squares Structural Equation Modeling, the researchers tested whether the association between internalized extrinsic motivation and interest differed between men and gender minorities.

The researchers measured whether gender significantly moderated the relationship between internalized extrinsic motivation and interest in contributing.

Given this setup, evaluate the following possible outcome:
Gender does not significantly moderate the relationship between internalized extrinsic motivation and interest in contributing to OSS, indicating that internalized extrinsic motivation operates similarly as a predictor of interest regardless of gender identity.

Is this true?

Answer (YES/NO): YES